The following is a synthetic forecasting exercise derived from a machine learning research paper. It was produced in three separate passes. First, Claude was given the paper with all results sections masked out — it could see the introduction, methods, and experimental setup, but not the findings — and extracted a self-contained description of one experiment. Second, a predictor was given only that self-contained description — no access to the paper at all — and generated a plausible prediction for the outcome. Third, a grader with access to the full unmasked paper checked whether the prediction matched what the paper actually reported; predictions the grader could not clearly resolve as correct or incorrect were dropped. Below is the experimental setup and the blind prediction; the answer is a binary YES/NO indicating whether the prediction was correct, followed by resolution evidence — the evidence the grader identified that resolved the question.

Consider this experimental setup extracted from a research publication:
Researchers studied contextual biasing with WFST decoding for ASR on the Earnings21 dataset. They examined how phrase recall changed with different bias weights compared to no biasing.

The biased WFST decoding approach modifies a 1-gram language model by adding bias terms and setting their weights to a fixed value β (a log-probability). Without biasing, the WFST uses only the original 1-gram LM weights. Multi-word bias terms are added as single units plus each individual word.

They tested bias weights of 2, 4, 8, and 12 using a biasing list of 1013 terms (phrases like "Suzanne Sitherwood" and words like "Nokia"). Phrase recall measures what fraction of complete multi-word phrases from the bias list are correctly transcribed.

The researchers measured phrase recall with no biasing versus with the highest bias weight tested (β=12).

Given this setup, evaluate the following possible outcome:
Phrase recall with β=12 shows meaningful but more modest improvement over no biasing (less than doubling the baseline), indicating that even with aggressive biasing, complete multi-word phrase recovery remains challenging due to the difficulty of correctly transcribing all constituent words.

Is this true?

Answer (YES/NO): YES